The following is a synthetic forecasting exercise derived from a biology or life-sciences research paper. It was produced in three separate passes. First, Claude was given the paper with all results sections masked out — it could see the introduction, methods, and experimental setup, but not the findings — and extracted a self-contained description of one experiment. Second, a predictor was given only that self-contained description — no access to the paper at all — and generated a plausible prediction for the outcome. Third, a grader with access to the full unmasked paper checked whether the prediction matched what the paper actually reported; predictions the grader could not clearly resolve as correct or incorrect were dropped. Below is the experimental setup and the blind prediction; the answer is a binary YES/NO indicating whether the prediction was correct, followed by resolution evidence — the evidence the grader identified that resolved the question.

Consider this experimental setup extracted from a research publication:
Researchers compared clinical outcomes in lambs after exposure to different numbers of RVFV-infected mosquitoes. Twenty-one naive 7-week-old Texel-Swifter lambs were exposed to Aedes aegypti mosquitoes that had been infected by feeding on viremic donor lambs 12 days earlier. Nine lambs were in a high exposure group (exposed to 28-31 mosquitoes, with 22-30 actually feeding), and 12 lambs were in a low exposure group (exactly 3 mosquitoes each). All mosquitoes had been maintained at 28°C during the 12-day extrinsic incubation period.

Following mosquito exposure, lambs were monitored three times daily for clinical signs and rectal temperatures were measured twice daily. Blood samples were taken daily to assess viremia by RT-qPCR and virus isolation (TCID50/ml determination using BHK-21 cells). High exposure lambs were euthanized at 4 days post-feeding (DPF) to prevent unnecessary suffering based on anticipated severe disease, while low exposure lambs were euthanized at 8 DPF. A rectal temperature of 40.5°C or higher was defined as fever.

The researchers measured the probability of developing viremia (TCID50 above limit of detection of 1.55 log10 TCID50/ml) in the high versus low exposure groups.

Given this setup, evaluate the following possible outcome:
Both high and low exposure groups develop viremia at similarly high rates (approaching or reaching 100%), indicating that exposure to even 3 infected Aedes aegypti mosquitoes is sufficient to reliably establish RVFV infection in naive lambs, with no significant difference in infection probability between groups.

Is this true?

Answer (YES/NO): NO